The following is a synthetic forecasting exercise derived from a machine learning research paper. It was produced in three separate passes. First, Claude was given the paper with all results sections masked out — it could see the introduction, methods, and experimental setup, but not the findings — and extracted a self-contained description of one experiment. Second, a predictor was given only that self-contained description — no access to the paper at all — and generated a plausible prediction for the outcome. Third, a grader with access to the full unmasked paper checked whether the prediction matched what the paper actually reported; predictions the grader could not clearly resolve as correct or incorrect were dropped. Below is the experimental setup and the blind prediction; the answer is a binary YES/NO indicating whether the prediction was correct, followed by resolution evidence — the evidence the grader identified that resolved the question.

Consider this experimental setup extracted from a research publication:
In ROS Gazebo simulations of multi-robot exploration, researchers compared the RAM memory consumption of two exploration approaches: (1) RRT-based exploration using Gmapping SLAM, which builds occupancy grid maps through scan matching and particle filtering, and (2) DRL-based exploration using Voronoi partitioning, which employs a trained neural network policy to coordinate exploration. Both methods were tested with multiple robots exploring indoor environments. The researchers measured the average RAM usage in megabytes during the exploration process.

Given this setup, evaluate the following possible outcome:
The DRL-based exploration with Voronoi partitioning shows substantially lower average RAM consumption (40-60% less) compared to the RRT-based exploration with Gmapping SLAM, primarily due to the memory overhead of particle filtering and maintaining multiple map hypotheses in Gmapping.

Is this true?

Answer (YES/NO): NO